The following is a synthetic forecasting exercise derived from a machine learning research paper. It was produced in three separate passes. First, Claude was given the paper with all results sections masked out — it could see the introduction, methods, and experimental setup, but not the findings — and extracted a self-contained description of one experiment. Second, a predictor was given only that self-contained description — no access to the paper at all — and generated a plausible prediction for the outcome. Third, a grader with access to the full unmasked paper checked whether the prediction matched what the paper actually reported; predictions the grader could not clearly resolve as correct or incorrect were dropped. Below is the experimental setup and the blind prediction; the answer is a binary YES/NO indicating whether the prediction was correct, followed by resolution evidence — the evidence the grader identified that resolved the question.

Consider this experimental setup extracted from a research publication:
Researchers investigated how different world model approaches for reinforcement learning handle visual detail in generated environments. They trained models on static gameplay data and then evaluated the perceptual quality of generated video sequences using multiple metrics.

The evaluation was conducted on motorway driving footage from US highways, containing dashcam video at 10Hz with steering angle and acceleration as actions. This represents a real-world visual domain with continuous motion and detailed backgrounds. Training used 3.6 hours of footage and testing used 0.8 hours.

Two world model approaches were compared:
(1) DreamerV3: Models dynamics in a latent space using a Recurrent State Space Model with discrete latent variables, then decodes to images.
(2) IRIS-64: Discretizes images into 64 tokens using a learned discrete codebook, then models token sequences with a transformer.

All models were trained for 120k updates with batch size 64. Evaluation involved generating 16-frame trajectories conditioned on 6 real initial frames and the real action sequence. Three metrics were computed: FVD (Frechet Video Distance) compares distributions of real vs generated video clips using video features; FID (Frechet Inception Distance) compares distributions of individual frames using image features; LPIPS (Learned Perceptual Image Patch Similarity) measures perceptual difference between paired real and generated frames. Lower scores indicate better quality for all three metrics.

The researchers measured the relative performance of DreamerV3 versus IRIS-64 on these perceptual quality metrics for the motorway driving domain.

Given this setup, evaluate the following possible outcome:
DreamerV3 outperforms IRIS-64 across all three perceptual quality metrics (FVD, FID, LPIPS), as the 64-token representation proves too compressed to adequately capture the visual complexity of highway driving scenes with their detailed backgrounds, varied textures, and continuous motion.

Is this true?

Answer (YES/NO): NO